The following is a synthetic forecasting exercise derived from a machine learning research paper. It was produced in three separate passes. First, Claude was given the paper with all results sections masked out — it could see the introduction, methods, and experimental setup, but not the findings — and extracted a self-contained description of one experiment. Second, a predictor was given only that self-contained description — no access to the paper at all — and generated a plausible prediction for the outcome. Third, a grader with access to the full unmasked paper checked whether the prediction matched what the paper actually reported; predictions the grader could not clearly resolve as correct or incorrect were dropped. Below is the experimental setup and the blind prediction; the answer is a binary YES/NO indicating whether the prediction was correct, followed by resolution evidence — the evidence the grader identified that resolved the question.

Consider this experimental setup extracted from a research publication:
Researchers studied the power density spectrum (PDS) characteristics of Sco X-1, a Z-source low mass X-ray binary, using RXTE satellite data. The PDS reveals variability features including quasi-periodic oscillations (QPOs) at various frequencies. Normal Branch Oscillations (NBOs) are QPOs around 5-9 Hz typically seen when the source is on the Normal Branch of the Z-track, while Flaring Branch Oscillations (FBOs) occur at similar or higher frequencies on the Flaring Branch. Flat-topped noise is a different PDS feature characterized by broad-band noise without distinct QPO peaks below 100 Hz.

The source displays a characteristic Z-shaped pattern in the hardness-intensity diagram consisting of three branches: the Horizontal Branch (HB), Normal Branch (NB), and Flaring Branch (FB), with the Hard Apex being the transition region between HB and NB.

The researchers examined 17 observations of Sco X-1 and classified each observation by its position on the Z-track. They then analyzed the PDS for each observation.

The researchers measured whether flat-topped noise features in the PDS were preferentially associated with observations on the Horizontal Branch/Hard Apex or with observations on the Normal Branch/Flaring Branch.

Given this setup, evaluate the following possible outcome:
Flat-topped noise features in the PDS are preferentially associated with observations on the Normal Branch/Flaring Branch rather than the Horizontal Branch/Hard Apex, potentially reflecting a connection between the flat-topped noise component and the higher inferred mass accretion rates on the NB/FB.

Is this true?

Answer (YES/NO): NO